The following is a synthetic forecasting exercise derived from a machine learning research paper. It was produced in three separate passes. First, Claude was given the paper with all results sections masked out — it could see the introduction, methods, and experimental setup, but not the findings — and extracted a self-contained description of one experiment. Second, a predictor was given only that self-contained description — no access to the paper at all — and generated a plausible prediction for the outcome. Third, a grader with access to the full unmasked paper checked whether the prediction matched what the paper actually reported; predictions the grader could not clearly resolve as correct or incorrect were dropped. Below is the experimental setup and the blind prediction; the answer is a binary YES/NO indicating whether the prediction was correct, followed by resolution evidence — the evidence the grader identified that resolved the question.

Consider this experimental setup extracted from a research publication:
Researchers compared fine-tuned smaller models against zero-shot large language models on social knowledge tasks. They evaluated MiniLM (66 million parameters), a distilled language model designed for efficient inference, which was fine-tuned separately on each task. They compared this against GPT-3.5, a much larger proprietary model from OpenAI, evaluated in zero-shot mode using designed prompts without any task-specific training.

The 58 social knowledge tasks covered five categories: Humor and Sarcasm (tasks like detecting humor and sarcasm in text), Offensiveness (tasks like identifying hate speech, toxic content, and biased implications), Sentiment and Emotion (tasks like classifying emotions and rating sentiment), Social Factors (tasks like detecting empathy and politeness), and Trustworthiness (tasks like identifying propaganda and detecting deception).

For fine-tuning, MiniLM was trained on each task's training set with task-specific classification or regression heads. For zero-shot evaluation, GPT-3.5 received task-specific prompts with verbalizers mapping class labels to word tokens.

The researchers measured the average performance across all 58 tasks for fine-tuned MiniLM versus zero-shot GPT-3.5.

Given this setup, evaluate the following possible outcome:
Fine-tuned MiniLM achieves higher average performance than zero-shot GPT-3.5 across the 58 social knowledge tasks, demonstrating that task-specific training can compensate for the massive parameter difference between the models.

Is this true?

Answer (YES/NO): YES